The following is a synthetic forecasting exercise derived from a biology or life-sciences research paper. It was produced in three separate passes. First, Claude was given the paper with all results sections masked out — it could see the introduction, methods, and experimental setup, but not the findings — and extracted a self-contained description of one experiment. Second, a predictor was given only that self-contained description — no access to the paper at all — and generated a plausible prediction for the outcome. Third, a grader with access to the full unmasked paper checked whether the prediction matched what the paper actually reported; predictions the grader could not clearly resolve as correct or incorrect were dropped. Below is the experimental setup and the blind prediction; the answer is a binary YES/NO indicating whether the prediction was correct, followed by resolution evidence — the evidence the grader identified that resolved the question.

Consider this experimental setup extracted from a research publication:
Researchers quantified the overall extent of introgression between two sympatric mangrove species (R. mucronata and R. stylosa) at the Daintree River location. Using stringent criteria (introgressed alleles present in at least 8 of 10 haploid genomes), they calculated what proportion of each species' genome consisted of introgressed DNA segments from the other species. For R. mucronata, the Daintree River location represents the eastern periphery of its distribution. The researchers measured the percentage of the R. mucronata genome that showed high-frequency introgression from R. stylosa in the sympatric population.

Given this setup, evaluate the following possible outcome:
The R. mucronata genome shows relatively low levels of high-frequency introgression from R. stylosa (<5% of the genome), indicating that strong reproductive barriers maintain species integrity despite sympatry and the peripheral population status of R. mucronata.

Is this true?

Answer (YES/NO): NO